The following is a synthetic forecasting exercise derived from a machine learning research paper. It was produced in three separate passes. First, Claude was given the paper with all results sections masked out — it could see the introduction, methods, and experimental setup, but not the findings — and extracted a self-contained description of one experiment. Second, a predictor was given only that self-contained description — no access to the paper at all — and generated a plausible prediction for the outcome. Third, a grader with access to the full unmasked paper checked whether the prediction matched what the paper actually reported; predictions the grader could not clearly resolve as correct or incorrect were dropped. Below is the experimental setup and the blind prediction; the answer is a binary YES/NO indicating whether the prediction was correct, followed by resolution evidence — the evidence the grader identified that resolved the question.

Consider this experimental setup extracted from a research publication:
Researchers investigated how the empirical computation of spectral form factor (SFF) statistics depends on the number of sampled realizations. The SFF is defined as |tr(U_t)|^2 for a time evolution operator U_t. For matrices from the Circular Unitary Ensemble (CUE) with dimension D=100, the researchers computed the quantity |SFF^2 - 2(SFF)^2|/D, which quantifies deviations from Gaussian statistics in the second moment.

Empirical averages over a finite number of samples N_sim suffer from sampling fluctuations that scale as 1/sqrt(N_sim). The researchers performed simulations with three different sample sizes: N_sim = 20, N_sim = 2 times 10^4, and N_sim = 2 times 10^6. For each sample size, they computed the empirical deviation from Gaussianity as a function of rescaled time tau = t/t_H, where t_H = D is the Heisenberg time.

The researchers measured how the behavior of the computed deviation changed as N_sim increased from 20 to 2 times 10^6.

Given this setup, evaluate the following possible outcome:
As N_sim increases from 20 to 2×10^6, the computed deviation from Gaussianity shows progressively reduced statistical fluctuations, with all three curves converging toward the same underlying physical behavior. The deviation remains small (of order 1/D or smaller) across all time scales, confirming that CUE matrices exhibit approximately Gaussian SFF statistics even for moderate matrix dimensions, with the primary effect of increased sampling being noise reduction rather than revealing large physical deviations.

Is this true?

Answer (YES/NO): NO